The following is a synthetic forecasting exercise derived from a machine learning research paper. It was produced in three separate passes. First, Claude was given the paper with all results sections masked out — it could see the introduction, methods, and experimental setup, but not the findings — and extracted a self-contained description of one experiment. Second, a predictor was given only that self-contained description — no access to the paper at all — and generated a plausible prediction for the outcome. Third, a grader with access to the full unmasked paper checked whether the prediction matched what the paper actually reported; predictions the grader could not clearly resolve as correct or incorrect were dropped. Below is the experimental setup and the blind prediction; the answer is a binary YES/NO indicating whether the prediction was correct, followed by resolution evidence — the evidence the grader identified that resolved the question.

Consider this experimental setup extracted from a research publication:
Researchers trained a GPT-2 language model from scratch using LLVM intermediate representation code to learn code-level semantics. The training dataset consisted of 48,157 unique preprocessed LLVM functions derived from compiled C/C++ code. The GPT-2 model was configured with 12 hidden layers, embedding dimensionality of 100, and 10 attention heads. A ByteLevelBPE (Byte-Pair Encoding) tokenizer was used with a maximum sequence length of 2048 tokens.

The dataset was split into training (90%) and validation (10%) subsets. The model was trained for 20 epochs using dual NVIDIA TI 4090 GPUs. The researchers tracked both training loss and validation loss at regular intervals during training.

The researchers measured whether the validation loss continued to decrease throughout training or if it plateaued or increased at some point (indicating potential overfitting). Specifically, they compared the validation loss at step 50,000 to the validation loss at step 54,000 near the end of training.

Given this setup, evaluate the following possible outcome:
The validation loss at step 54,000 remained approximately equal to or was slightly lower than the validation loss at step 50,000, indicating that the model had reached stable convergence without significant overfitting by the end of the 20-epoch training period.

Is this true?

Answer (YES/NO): YES